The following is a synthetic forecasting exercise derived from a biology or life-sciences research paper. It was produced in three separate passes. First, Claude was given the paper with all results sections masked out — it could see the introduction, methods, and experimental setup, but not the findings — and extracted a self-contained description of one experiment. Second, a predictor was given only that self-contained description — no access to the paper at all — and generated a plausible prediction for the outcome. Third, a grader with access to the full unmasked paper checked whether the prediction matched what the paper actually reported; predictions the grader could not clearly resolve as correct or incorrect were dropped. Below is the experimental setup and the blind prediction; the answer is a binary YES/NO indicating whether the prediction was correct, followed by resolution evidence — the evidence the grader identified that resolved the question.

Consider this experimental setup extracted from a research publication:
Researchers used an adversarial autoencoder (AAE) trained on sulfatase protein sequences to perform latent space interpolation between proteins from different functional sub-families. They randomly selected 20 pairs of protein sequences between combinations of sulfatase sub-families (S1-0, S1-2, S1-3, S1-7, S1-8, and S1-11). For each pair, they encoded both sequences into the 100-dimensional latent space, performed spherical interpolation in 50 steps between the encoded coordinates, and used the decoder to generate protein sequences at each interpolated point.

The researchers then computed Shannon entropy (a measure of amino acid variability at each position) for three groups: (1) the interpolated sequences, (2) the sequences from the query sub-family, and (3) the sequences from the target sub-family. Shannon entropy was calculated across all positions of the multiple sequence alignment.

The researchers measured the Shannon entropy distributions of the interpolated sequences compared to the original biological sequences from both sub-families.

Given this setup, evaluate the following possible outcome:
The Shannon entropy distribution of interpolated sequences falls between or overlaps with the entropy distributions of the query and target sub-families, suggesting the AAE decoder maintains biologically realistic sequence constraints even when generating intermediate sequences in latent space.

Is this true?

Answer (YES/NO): NO